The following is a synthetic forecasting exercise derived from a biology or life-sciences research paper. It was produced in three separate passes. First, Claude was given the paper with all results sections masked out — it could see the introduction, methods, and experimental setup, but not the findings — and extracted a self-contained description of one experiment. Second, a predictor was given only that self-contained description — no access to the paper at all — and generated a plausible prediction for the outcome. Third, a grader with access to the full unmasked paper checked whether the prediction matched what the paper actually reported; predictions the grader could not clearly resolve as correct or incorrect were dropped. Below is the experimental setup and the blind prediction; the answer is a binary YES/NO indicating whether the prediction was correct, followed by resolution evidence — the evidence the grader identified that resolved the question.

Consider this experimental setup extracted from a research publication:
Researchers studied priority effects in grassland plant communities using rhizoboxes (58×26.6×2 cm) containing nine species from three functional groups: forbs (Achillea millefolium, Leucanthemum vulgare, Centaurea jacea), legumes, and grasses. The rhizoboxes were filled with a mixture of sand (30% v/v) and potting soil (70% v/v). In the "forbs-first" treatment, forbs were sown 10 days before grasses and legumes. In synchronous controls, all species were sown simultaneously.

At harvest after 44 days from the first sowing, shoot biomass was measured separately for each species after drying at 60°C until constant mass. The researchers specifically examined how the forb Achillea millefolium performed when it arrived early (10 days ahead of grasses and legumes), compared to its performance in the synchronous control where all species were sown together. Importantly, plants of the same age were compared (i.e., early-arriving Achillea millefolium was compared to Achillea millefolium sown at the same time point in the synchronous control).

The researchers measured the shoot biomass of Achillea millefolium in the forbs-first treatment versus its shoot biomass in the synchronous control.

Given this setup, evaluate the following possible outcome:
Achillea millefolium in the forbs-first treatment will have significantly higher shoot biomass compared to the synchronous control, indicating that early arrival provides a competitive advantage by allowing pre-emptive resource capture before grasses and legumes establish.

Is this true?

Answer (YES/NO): YES